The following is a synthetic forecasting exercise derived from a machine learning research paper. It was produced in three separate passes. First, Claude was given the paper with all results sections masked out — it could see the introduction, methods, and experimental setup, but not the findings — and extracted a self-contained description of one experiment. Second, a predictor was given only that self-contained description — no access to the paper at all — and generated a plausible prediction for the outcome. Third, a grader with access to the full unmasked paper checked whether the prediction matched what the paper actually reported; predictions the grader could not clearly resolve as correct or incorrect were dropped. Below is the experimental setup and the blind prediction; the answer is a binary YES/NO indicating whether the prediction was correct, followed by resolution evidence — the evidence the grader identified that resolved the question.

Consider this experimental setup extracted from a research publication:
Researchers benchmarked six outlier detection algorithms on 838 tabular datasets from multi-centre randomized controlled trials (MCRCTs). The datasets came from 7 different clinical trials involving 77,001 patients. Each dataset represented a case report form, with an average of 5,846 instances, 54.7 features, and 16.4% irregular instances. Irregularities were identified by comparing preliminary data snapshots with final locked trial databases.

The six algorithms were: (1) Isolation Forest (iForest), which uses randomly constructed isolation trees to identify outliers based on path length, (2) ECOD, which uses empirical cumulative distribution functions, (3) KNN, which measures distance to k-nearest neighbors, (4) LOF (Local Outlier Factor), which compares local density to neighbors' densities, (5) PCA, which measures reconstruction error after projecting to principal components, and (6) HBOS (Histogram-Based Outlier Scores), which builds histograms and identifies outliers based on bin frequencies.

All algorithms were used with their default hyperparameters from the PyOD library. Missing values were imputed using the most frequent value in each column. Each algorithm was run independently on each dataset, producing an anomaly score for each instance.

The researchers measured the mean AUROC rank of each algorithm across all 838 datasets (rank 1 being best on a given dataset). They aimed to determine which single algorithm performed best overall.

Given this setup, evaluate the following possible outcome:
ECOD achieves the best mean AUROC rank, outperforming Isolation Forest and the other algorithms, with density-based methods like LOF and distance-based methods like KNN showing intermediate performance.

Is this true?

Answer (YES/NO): NO